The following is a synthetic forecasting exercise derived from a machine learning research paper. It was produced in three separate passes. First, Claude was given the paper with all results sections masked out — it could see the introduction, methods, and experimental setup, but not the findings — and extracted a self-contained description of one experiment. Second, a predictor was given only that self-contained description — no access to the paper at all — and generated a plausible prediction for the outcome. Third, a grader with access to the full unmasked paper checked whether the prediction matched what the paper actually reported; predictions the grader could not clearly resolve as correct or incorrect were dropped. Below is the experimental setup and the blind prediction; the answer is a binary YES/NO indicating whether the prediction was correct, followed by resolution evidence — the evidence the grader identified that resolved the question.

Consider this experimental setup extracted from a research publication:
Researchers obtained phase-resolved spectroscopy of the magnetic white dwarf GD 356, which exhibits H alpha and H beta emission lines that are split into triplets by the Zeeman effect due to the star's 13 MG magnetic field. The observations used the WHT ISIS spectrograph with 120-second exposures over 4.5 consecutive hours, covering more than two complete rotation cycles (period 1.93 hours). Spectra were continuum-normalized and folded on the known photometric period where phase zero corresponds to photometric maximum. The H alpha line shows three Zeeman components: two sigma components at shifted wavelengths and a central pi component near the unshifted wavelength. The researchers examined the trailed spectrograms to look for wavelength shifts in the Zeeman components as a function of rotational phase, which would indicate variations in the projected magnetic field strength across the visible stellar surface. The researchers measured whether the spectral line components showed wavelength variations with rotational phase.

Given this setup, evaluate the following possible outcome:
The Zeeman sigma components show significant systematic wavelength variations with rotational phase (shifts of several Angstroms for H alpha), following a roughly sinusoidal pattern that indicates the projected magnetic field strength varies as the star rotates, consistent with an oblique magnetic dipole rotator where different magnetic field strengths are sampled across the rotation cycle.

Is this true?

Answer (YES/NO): YES